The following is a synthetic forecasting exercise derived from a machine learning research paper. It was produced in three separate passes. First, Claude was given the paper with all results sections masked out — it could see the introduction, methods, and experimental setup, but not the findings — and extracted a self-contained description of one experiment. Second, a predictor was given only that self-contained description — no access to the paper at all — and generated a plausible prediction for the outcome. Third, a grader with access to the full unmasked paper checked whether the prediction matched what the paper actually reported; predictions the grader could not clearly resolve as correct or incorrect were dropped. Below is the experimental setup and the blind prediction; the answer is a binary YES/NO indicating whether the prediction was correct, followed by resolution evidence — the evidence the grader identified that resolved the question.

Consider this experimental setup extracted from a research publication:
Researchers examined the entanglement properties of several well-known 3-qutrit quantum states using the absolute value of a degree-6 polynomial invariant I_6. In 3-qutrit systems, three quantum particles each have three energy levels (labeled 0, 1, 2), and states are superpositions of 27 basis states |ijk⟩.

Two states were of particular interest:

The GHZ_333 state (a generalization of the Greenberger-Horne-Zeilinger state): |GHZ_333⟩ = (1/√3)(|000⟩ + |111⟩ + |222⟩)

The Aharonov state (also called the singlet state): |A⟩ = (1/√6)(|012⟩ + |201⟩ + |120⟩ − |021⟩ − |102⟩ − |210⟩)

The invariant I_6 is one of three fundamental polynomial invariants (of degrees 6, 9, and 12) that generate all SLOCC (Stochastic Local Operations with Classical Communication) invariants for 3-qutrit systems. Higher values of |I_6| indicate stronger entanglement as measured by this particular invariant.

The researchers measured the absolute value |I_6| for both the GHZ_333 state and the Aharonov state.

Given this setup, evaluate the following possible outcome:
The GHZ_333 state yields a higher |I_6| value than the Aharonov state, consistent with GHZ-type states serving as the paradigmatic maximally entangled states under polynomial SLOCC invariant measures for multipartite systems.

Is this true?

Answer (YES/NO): NO